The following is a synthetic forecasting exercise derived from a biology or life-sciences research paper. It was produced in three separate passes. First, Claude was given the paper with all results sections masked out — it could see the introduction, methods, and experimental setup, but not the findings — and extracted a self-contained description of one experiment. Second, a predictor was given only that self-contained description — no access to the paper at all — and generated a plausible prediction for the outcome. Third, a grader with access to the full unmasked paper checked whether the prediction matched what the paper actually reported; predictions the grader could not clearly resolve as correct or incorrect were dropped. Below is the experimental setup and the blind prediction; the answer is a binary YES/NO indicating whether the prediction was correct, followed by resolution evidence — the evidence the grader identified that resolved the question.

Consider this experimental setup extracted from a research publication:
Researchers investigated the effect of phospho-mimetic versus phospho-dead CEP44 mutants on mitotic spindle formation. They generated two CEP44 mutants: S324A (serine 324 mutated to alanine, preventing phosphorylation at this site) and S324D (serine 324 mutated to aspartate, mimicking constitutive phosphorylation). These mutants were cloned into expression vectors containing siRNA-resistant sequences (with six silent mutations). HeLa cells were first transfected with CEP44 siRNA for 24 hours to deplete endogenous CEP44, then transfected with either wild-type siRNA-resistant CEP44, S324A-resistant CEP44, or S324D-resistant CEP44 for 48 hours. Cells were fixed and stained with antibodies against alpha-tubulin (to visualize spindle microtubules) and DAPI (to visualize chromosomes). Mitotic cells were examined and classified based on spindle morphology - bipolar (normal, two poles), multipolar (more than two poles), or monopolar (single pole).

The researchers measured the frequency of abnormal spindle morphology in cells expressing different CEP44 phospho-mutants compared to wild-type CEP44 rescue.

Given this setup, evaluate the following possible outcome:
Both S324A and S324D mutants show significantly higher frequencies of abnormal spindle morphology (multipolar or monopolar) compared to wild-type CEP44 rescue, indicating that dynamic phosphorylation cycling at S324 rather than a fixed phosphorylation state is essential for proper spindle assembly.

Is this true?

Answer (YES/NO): NO